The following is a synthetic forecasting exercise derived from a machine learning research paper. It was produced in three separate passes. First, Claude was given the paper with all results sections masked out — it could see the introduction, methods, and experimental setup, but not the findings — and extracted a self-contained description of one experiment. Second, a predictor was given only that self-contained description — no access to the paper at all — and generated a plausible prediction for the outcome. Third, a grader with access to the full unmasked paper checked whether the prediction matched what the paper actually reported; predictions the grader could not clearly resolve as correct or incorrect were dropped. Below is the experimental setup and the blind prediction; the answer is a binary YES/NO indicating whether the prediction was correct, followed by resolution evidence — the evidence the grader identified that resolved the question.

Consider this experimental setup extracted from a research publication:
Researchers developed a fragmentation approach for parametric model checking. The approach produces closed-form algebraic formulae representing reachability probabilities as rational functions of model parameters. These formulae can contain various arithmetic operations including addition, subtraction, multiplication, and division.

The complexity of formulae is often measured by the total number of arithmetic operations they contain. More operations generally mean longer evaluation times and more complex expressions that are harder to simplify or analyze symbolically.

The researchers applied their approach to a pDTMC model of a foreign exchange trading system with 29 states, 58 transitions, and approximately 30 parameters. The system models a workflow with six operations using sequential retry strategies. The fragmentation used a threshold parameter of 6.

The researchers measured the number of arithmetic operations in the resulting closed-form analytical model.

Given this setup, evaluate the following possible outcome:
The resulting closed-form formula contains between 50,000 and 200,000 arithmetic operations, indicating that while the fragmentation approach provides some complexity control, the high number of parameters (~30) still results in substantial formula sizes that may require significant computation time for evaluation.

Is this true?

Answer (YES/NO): NO